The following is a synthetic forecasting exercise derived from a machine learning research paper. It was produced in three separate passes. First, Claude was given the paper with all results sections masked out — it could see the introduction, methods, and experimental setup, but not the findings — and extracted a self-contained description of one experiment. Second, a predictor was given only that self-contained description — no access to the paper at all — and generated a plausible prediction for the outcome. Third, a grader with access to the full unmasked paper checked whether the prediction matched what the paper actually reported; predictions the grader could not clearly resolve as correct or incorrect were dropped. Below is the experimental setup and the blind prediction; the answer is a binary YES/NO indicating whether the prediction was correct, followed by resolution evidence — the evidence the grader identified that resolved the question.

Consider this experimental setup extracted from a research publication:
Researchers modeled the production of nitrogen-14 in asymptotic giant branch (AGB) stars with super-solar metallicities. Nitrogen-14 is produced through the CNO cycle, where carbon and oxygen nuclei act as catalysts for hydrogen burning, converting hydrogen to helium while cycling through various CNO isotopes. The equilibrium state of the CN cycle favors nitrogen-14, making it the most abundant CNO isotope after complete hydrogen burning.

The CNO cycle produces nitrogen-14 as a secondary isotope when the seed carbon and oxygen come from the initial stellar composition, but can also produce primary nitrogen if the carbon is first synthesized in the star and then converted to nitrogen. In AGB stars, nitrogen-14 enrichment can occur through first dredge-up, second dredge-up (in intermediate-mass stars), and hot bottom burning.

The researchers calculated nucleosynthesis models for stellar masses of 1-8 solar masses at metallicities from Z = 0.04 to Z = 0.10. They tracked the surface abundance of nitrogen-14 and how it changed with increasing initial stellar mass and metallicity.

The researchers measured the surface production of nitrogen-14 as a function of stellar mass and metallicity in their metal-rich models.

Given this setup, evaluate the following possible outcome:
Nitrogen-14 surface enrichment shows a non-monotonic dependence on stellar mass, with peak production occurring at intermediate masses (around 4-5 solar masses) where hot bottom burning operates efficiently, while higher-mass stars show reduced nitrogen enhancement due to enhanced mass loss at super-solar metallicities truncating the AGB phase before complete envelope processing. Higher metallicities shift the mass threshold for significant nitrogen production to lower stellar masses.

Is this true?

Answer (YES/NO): NO